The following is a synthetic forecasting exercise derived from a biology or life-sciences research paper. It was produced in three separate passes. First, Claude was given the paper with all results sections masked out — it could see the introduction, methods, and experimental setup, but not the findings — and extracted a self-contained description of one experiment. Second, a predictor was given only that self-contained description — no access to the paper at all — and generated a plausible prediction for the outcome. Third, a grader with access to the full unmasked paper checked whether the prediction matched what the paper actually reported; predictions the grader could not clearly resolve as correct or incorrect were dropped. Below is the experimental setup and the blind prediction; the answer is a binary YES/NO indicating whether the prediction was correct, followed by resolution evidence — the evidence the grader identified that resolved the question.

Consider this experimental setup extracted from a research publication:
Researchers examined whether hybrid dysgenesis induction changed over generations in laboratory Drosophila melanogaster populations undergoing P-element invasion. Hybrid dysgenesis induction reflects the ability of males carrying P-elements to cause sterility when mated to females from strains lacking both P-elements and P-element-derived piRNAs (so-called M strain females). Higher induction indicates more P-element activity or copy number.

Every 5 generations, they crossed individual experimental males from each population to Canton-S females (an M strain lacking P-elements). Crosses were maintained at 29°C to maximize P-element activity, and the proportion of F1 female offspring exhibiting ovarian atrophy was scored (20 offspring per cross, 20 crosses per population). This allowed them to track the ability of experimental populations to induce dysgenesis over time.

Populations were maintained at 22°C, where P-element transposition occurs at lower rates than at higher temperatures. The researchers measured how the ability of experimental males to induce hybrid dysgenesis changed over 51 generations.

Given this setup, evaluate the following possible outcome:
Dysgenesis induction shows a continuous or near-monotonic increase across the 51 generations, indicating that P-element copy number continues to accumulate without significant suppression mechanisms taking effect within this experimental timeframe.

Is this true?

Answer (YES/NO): NO